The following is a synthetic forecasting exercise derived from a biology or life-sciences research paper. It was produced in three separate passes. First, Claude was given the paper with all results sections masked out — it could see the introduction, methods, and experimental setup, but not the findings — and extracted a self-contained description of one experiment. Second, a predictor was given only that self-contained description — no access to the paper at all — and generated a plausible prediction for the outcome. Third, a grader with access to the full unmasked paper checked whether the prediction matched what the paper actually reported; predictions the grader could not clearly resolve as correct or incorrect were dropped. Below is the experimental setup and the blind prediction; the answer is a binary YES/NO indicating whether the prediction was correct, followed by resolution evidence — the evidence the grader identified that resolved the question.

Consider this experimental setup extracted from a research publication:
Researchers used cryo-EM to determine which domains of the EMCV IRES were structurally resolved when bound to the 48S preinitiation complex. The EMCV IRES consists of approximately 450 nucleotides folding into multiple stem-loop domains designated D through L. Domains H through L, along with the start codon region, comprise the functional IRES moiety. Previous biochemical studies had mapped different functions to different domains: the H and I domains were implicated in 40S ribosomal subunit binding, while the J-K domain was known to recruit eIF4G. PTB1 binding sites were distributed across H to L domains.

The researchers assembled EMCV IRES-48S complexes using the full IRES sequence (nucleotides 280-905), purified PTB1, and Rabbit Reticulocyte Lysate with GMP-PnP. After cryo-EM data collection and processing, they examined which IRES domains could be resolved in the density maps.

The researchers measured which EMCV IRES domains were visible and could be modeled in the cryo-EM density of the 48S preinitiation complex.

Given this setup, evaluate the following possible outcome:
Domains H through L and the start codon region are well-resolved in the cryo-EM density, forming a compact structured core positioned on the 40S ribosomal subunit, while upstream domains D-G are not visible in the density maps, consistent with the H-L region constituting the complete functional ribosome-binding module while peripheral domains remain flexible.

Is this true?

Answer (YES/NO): NO